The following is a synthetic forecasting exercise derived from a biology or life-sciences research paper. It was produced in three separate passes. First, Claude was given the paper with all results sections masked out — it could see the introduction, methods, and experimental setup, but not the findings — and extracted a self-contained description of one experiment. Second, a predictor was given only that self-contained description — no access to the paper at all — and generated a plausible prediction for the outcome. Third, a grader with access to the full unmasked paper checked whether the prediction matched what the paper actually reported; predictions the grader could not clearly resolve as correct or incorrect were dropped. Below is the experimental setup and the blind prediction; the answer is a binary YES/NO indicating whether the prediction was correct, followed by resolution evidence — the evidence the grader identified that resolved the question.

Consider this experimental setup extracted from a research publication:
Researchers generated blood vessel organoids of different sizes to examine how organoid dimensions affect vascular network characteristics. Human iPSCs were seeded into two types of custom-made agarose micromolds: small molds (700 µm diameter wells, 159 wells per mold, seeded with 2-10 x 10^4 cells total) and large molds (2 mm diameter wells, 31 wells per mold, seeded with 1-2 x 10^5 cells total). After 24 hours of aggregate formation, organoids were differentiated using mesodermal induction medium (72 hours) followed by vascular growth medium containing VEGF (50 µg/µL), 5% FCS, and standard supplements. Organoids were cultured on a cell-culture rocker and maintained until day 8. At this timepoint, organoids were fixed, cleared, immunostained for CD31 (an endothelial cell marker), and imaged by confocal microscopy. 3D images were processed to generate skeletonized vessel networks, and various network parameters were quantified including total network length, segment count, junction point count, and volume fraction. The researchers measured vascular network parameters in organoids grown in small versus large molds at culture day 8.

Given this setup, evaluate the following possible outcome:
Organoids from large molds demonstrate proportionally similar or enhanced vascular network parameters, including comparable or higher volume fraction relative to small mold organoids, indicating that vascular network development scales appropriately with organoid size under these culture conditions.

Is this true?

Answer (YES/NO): NO